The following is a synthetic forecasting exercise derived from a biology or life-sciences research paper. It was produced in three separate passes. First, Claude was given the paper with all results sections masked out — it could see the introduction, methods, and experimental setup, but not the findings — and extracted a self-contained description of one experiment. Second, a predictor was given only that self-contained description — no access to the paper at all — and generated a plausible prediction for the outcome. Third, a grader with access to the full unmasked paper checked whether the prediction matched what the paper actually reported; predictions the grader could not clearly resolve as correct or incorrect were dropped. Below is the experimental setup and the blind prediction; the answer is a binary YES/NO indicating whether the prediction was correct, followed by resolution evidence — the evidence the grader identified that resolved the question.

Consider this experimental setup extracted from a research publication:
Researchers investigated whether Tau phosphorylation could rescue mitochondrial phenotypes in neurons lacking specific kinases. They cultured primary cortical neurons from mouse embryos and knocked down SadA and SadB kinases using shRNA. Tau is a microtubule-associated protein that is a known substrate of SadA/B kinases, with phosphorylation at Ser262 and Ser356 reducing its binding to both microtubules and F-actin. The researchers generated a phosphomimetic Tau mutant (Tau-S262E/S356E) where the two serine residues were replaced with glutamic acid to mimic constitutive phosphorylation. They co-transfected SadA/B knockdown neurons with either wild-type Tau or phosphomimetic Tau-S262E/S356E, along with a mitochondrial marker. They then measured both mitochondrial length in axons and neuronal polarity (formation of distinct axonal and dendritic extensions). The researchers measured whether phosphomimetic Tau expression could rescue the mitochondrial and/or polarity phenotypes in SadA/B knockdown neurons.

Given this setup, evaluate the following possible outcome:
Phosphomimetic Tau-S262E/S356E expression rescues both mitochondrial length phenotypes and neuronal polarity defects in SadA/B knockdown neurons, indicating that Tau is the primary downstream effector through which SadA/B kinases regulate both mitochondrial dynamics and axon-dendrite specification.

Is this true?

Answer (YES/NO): YES